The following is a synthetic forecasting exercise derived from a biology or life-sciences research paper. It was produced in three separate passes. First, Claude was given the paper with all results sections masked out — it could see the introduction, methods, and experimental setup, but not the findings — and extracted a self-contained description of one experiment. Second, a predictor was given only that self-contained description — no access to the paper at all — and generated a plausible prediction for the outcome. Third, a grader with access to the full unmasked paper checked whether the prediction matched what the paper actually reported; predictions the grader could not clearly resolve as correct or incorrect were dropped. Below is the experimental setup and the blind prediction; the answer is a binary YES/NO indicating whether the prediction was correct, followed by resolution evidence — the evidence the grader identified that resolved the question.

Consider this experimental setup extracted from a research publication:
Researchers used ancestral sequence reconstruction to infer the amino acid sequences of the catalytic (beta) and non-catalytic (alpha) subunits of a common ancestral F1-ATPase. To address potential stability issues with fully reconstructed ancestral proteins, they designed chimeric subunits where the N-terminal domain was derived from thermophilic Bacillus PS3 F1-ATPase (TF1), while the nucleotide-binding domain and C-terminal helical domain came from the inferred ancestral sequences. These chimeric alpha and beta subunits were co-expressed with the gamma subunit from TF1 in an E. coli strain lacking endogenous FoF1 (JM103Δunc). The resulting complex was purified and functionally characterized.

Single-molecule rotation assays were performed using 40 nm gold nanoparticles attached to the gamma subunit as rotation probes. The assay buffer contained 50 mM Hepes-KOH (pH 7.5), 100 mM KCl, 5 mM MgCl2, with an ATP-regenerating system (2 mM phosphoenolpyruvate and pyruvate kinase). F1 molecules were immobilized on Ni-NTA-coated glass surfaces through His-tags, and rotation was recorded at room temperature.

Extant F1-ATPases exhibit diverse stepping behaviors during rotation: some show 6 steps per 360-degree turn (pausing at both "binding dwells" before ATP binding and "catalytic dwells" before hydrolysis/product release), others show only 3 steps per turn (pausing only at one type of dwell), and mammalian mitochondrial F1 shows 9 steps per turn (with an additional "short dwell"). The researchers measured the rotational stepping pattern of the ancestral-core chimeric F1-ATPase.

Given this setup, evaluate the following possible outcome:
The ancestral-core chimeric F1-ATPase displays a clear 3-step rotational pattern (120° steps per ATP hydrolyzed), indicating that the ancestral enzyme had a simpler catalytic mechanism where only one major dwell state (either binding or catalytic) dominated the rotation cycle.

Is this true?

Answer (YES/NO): NO